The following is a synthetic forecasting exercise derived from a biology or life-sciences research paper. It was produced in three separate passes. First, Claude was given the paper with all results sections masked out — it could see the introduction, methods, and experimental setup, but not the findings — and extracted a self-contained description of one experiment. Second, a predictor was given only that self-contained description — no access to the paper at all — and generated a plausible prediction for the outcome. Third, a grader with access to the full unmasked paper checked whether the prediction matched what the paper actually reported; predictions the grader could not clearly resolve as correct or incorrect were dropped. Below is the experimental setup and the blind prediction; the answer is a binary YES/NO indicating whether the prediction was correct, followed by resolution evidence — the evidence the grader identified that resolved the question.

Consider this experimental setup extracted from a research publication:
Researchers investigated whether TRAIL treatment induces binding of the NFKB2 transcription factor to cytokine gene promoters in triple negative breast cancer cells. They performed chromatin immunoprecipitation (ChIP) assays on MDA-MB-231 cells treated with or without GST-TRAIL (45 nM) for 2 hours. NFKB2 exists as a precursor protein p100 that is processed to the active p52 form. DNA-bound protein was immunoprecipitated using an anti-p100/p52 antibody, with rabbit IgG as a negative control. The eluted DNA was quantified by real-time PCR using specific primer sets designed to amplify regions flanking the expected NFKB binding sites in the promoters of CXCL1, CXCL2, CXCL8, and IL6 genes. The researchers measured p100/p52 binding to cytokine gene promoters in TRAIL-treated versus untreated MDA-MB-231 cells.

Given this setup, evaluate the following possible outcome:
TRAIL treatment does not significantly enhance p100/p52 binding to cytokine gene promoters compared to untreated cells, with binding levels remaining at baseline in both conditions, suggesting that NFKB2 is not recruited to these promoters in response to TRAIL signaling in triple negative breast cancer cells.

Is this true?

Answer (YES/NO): NO